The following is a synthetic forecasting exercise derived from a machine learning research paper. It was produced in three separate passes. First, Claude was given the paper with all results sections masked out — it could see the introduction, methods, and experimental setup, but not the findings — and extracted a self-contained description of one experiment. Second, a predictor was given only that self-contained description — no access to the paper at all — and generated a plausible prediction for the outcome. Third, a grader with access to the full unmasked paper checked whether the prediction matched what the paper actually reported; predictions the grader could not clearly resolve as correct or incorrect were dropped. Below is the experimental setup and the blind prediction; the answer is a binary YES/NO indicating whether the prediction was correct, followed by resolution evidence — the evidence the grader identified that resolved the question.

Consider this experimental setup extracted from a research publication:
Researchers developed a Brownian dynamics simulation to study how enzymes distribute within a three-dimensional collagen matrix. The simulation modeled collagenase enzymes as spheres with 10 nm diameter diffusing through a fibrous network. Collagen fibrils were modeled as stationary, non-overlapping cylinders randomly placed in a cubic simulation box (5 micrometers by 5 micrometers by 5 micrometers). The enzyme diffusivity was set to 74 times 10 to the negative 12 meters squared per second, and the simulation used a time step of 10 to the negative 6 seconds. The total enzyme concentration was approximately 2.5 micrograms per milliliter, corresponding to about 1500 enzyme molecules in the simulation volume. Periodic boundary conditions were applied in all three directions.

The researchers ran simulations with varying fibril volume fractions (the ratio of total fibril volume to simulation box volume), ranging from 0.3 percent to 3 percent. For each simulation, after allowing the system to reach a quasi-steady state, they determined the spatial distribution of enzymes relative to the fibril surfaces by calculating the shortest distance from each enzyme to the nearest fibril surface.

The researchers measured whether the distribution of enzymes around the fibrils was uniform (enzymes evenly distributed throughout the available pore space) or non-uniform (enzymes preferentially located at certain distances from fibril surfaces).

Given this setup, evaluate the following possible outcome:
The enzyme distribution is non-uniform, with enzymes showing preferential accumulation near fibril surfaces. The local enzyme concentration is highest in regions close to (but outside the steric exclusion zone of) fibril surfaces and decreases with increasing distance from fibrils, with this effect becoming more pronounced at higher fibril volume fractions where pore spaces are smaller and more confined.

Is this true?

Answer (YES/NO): NO